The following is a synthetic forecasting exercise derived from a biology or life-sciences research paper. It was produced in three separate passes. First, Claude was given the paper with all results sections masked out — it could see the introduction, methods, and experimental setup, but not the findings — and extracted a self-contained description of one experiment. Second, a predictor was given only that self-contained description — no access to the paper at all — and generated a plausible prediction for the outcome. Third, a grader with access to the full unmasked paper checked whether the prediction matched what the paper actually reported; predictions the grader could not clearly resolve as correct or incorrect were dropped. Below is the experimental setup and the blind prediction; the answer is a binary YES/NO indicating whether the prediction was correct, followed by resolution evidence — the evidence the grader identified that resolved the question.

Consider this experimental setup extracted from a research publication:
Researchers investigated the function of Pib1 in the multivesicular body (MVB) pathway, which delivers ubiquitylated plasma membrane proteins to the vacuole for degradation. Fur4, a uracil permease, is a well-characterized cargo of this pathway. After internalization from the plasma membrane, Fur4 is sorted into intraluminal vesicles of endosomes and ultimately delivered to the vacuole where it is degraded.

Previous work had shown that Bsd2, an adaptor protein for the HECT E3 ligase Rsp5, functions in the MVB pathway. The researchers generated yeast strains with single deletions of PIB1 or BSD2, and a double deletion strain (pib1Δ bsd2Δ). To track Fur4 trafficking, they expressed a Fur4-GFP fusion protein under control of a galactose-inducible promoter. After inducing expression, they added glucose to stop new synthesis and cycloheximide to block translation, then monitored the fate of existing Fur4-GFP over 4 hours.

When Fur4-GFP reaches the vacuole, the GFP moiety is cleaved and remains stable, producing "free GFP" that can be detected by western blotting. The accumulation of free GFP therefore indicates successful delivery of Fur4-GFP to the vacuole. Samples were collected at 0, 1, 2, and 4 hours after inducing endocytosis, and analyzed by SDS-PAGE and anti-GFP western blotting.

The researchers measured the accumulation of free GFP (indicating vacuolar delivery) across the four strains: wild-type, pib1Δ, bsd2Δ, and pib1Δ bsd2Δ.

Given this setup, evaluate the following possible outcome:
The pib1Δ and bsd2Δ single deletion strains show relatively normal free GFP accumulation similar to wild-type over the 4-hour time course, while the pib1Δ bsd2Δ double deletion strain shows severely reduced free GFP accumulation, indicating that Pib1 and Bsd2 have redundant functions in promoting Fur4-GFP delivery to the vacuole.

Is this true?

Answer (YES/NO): NO